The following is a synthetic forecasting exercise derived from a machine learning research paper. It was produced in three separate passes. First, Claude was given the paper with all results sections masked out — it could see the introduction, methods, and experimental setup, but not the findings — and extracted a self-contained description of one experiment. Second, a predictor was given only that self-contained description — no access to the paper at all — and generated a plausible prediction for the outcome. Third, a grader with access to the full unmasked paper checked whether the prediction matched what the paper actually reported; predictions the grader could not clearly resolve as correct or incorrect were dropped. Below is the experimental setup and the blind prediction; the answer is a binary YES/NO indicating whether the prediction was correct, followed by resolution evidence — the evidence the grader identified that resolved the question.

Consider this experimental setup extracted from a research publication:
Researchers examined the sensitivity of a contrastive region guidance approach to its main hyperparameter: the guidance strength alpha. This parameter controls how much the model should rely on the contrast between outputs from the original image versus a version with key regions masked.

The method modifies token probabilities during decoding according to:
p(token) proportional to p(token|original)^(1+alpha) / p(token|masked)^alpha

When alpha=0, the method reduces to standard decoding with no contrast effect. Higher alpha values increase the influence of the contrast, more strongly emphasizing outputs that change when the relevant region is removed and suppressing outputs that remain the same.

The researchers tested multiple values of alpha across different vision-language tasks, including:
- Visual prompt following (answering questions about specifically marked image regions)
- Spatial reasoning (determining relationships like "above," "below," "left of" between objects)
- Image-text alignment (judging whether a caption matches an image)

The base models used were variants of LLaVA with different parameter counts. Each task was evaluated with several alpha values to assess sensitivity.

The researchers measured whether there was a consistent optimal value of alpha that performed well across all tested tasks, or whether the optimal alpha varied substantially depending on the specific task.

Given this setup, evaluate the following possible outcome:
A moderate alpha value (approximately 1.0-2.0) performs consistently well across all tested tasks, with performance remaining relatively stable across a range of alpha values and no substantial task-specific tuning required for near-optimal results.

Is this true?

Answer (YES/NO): YES